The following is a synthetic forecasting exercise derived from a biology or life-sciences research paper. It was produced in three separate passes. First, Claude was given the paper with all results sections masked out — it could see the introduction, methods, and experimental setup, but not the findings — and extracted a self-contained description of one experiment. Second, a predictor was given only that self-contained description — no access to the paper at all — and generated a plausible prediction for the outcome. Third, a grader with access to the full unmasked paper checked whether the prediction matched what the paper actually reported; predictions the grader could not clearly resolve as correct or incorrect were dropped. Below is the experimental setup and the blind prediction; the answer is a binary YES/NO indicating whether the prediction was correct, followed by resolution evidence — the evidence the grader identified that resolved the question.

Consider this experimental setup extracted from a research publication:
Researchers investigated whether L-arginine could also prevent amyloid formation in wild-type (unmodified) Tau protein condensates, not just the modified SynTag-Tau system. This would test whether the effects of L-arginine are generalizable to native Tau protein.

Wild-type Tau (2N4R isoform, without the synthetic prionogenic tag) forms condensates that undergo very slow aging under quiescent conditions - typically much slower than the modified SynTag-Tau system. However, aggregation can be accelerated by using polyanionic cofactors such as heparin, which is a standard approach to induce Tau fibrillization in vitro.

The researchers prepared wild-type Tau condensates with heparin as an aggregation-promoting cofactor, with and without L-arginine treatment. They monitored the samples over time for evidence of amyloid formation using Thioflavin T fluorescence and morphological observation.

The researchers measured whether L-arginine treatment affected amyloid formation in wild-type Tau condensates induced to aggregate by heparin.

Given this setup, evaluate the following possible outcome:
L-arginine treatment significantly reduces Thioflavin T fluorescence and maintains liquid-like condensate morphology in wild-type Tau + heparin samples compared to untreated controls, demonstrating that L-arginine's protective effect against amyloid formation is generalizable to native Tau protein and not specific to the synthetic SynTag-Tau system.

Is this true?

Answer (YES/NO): YES